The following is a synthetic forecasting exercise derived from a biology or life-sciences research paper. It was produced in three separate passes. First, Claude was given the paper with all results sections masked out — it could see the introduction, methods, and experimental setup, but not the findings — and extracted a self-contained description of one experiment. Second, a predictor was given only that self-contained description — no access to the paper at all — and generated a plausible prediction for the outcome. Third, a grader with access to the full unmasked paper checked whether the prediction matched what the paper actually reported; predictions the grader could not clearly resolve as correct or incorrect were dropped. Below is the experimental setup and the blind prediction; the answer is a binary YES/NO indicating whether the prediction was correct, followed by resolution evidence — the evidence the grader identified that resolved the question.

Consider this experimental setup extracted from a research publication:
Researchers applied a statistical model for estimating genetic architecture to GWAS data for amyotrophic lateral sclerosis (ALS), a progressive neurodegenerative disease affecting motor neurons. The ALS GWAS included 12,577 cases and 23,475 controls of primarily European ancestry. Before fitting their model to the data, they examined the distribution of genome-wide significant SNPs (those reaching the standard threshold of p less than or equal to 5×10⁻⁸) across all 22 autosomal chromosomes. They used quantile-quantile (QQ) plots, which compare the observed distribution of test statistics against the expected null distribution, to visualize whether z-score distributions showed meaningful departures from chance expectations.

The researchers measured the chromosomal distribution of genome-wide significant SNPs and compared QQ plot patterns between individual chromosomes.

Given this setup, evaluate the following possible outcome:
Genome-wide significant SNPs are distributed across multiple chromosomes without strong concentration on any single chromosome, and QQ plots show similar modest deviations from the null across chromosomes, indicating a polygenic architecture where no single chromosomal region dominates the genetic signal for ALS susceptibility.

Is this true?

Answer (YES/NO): NO